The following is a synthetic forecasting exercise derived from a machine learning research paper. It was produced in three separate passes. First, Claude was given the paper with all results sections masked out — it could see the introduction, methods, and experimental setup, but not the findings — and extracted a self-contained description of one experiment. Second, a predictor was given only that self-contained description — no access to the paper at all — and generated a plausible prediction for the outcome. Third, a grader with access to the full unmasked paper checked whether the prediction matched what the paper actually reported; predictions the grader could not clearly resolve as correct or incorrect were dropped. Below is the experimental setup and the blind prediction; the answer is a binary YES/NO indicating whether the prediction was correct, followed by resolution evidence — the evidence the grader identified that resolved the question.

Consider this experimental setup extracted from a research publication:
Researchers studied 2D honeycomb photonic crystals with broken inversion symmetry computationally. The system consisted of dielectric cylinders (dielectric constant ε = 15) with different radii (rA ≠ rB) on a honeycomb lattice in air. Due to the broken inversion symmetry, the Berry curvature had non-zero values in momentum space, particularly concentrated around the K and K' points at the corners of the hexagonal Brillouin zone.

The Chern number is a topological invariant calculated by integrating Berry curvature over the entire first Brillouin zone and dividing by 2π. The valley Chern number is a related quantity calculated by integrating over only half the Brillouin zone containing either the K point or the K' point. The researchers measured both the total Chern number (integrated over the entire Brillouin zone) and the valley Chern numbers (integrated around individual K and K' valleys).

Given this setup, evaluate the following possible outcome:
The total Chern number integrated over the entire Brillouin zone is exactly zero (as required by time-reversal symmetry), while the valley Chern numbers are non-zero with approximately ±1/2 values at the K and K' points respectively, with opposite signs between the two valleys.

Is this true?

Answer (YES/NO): YES